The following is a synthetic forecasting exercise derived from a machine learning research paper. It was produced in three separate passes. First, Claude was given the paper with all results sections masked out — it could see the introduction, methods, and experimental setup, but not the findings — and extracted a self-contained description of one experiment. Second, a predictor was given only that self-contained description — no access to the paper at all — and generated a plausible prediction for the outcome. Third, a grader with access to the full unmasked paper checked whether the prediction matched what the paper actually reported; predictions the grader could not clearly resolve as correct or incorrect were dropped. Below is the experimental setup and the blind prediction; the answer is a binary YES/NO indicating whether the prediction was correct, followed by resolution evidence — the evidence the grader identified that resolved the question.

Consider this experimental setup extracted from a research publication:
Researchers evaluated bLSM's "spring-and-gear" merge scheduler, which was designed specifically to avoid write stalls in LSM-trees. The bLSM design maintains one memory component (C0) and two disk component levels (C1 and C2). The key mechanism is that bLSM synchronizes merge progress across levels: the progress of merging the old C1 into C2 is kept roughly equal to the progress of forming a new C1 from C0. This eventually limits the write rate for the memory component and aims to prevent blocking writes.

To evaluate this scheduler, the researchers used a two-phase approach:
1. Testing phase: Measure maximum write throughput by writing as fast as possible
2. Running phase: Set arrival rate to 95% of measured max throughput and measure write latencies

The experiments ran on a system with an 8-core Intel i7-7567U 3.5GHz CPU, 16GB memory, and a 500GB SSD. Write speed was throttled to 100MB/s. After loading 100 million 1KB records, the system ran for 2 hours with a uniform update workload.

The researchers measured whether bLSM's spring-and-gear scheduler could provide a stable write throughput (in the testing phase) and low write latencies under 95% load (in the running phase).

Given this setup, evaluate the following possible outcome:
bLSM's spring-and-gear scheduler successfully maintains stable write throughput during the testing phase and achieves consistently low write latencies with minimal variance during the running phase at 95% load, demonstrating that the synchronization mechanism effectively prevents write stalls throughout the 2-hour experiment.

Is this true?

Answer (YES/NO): NO